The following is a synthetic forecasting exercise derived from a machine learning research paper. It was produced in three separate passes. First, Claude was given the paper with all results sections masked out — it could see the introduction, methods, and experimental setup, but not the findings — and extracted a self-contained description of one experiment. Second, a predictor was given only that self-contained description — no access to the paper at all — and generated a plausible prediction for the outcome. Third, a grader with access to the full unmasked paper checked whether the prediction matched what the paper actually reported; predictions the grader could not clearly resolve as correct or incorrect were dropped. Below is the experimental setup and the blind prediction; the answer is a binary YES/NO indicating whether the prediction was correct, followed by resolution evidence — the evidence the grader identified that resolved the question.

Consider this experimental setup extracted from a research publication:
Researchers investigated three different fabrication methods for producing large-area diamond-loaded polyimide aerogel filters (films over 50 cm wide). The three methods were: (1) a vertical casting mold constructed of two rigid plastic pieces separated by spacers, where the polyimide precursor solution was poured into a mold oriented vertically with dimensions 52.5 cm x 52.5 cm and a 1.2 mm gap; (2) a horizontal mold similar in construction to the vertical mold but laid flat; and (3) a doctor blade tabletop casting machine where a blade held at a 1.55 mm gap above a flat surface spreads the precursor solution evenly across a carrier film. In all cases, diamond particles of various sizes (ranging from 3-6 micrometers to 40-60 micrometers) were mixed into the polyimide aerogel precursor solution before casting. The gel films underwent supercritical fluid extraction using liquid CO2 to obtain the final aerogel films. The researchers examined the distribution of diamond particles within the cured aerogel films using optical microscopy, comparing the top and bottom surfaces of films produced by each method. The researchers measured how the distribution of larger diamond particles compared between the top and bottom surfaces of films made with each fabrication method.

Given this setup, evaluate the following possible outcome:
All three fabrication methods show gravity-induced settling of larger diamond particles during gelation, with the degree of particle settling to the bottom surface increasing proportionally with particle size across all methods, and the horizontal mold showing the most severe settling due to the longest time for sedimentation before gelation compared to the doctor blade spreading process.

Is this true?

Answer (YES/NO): NO